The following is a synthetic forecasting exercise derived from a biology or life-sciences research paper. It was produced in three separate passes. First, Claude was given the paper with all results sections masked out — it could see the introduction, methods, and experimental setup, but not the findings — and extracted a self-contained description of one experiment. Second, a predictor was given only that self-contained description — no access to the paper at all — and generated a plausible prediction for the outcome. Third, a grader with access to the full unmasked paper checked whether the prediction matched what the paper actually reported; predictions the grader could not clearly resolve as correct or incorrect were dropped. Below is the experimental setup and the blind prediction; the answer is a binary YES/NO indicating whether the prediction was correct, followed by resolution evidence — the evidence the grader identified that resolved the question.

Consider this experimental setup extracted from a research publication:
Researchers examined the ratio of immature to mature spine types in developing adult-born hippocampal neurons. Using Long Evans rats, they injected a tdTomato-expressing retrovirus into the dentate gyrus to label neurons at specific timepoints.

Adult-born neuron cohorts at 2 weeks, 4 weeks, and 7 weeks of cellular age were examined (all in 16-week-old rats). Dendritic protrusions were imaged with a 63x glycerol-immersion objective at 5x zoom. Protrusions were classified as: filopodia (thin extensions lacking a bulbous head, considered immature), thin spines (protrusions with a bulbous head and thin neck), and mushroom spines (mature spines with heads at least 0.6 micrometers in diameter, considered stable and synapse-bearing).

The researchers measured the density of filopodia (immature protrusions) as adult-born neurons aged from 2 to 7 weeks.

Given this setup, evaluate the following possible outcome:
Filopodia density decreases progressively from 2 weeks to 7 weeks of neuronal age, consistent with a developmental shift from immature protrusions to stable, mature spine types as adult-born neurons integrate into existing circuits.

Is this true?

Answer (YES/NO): NO